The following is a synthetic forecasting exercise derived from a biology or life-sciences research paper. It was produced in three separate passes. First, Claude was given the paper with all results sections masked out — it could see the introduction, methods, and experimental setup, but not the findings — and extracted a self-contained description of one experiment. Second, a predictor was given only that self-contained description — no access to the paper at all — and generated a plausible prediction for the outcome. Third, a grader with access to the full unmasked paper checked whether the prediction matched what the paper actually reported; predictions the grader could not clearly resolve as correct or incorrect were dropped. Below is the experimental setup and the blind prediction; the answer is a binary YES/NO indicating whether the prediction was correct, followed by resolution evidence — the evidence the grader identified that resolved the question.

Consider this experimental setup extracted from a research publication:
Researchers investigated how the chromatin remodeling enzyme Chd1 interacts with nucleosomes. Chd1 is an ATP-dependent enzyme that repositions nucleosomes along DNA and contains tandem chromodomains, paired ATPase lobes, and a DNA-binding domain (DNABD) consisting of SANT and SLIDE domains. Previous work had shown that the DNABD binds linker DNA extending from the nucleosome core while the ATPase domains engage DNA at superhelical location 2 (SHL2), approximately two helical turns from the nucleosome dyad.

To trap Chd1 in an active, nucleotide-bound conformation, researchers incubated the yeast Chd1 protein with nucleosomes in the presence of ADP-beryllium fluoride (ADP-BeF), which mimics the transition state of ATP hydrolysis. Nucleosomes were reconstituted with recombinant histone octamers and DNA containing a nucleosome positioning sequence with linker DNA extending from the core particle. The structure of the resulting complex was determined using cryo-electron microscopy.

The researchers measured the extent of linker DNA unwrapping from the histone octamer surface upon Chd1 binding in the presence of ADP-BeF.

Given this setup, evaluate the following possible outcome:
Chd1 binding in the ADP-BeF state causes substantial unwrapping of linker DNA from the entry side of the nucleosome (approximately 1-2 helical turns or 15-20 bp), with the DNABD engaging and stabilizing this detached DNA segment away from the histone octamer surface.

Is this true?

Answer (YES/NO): YES